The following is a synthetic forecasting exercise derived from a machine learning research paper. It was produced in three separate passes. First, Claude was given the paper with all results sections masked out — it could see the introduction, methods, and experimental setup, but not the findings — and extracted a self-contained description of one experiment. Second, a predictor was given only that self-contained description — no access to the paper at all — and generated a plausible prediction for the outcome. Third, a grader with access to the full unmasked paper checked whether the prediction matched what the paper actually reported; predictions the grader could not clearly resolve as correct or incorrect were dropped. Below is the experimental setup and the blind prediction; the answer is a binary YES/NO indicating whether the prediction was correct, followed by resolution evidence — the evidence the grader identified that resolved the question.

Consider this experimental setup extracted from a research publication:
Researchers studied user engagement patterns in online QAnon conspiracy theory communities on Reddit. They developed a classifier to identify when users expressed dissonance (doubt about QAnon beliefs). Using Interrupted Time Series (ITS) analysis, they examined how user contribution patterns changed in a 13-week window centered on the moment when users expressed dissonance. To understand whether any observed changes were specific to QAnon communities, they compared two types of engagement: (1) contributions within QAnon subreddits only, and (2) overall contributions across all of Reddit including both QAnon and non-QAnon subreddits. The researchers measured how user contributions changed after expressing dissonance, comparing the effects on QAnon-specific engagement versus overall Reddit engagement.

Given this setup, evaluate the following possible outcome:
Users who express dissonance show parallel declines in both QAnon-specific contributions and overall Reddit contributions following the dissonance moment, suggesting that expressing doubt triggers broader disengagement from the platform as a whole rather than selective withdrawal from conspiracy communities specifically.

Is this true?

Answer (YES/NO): NO